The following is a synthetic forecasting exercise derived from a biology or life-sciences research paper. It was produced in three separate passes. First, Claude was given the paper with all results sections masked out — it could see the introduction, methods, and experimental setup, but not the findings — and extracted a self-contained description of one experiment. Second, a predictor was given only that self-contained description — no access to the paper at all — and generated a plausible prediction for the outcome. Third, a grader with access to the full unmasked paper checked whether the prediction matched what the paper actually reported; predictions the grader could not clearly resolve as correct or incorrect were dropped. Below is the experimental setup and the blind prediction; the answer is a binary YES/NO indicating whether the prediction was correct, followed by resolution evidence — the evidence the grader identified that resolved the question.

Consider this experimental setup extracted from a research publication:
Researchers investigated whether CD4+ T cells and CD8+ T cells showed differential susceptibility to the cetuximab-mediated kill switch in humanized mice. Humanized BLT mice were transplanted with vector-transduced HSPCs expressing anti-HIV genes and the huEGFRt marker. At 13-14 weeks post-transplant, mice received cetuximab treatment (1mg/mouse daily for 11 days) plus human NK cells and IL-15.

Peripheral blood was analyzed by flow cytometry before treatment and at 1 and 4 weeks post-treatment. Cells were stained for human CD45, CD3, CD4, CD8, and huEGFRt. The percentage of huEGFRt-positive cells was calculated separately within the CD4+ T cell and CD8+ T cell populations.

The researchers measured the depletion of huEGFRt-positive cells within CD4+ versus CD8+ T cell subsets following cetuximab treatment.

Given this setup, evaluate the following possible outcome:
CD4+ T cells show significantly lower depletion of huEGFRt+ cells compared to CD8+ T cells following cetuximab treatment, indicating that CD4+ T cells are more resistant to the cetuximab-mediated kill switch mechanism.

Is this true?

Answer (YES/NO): NO